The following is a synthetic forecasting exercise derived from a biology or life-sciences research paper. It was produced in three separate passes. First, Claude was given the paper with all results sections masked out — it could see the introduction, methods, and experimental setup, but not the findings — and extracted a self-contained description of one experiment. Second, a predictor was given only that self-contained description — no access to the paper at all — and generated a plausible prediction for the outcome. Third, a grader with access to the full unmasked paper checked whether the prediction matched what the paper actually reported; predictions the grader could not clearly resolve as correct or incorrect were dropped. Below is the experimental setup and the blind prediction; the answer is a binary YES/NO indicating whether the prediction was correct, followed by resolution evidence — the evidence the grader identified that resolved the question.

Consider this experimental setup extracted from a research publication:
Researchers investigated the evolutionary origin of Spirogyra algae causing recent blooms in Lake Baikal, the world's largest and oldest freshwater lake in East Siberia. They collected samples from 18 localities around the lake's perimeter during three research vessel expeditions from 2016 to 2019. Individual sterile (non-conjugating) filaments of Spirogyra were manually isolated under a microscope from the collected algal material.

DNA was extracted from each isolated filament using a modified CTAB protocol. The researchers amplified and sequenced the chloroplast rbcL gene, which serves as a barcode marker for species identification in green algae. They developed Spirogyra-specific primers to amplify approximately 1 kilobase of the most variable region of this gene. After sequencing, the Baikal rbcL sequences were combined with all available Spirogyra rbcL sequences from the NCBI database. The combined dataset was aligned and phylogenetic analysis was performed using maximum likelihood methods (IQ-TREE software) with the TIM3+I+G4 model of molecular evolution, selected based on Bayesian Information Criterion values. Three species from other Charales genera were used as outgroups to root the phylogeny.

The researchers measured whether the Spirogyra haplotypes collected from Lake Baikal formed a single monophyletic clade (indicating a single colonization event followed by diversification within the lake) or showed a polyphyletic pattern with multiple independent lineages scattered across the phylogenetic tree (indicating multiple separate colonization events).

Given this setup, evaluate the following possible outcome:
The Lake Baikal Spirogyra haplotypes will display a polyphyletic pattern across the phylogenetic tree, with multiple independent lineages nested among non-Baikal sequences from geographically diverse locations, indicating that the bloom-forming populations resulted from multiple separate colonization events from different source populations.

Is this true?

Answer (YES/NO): YES